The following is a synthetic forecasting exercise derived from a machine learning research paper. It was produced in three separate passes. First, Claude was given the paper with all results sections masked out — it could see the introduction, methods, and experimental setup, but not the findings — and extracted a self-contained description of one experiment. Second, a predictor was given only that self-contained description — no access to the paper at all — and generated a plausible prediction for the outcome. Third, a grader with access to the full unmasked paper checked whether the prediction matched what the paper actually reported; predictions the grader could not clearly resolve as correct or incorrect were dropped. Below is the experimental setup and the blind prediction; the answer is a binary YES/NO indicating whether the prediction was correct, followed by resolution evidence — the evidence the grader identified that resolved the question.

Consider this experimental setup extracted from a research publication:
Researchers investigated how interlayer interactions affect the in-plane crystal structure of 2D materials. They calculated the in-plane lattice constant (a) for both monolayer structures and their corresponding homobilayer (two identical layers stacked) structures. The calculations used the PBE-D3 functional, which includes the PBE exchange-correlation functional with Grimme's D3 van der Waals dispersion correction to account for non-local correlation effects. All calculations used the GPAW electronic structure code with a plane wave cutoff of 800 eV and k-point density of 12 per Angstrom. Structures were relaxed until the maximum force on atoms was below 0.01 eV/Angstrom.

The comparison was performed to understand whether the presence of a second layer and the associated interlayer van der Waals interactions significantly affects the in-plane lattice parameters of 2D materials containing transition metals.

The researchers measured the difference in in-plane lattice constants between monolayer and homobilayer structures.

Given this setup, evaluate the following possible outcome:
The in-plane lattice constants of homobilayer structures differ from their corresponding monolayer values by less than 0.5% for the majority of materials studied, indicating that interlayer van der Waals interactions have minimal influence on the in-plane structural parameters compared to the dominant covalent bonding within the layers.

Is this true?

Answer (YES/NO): NO